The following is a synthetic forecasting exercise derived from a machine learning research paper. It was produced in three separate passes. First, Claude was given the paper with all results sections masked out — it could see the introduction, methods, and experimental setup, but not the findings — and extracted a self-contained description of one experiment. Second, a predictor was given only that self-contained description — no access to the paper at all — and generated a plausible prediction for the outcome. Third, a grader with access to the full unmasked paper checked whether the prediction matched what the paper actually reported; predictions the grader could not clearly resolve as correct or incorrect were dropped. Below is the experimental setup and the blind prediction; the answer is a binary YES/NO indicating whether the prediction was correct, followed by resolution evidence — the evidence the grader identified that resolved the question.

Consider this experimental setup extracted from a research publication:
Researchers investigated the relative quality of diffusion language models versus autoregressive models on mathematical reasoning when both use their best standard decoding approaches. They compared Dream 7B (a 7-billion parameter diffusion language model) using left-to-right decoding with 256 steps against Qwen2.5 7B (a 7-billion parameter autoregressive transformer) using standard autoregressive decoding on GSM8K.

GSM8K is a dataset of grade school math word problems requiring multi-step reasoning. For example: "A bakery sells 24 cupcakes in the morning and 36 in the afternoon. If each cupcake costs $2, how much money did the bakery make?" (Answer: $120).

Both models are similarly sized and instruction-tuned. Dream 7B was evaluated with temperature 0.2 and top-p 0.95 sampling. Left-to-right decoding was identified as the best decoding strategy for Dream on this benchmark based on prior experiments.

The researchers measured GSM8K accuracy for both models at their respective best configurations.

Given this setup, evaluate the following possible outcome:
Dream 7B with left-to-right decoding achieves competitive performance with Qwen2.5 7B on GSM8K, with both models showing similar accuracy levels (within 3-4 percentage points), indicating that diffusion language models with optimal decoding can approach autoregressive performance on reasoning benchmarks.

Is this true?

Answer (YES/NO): YES